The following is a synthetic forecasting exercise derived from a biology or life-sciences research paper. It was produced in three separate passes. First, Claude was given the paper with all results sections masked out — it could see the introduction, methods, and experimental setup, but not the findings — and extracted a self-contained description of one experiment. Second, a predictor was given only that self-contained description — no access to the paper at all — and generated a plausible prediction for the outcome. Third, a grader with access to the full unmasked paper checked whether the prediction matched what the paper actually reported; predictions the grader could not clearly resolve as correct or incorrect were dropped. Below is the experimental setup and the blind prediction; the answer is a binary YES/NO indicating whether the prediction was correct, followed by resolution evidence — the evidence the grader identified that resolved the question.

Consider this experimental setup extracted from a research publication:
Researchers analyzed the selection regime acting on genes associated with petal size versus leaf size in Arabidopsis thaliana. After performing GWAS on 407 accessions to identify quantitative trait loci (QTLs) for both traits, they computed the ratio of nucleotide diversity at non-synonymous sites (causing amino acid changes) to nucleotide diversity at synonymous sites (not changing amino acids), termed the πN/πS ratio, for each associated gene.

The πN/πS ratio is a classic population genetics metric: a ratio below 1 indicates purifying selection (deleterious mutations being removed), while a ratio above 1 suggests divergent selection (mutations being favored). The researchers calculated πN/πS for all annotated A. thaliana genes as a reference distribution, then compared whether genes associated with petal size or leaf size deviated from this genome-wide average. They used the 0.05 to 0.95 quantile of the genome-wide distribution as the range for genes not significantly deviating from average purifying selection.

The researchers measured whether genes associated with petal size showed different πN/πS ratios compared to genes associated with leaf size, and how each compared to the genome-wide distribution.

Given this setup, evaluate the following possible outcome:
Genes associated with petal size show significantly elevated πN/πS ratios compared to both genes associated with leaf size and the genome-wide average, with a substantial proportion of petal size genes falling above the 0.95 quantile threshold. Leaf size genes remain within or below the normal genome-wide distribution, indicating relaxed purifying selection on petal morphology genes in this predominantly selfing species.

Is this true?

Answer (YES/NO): NO